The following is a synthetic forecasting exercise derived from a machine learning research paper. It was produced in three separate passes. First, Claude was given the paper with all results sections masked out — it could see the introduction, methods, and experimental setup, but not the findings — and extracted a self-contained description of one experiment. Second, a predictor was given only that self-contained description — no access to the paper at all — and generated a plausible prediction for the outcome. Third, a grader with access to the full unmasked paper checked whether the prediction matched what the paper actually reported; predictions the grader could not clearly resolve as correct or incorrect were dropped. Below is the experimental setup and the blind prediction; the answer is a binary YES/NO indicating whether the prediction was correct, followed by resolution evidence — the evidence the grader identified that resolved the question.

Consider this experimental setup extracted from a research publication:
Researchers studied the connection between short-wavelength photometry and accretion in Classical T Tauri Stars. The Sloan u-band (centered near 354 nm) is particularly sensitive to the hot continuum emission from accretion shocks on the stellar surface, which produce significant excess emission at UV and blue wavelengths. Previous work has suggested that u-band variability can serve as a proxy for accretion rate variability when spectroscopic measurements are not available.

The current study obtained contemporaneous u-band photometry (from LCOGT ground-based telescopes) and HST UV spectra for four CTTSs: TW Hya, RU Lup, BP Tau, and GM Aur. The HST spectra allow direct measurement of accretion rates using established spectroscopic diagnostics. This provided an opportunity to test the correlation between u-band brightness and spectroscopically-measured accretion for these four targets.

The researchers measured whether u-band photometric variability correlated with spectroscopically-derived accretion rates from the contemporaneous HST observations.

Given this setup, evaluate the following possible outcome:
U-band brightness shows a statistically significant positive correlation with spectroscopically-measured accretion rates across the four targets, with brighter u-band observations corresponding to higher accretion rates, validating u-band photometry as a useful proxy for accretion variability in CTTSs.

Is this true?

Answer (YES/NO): NO